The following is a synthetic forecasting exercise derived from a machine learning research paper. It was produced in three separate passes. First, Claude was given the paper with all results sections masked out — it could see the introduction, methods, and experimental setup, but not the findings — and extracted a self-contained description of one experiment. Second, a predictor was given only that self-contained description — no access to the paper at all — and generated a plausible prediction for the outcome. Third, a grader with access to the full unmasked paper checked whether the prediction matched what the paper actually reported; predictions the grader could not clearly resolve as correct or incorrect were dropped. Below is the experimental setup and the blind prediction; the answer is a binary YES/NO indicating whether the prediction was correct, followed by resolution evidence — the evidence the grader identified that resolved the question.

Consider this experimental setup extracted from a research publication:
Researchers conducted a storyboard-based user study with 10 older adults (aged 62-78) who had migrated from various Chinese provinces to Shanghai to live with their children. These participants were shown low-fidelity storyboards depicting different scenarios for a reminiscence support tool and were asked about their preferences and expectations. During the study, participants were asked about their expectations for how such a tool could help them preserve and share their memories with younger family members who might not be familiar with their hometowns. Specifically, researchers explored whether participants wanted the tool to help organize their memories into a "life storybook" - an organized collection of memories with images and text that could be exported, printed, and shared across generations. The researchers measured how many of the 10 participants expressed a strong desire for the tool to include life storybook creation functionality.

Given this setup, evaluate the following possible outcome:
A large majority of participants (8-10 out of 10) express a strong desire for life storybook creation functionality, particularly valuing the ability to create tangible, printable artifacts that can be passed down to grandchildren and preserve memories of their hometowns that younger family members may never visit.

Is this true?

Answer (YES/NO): NO